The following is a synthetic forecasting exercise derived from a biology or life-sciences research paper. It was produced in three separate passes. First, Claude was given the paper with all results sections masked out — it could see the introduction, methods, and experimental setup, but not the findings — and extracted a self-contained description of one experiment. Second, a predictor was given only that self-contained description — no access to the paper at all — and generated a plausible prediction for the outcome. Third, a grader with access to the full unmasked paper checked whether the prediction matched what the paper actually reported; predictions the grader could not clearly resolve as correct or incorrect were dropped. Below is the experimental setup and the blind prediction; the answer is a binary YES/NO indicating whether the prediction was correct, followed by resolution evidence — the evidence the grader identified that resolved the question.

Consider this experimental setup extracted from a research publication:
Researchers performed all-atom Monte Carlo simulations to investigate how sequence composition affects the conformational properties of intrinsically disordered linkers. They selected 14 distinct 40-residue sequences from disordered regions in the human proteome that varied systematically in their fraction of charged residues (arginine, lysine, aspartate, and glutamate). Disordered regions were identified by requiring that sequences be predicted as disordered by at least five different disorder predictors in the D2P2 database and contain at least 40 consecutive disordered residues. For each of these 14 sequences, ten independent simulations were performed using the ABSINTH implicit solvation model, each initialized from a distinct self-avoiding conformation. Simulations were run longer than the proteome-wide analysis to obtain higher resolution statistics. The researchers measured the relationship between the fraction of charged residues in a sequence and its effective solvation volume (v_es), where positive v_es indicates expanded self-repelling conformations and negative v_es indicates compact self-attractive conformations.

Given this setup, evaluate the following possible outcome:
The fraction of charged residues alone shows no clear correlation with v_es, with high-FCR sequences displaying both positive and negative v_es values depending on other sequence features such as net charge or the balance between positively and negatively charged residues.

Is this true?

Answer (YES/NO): NO